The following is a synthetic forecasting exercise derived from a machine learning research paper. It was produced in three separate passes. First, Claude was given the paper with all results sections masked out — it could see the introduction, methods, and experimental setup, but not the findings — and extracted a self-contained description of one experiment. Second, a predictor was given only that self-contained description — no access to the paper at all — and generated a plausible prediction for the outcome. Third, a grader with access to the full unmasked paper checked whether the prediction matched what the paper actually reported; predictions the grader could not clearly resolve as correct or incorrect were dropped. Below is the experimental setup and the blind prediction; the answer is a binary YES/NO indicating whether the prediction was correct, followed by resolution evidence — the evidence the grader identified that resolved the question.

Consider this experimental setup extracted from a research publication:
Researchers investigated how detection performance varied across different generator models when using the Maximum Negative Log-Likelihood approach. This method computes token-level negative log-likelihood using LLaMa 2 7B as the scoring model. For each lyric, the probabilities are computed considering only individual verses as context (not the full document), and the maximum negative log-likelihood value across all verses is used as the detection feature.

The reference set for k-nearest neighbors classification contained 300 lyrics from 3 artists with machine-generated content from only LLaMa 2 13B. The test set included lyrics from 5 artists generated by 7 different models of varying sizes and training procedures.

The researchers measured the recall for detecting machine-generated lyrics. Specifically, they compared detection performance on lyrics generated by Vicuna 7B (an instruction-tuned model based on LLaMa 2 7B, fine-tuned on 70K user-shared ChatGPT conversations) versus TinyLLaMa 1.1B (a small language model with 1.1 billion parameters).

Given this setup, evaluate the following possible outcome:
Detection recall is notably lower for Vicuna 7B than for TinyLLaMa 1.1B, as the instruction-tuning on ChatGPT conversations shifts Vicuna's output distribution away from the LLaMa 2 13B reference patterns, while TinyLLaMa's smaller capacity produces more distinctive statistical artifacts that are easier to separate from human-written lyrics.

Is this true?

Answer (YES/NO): NO